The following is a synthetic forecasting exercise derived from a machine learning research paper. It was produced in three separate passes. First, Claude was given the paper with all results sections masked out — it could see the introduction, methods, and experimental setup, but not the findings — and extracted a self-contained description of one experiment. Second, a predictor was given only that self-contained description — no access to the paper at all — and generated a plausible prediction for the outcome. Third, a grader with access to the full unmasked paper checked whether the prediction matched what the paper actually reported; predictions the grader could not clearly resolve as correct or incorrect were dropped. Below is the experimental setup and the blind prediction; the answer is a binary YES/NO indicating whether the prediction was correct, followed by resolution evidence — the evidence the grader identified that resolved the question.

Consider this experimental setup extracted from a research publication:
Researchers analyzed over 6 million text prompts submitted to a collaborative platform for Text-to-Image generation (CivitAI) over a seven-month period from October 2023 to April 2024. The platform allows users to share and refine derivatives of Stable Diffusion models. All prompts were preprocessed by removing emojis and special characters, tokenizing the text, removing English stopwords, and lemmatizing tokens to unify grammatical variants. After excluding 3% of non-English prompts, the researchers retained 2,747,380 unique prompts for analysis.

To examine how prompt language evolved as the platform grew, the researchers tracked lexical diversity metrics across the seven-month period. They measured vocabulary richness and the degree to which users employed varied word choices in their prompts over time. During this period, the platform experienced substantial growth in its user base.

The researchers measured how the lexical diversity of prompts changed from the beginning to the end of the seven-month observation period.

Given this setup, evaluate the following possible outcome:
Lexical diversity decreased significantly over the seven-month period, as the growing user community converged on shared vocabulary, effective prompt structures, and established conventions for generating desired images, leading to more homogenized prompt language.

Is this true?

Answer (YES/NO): YES